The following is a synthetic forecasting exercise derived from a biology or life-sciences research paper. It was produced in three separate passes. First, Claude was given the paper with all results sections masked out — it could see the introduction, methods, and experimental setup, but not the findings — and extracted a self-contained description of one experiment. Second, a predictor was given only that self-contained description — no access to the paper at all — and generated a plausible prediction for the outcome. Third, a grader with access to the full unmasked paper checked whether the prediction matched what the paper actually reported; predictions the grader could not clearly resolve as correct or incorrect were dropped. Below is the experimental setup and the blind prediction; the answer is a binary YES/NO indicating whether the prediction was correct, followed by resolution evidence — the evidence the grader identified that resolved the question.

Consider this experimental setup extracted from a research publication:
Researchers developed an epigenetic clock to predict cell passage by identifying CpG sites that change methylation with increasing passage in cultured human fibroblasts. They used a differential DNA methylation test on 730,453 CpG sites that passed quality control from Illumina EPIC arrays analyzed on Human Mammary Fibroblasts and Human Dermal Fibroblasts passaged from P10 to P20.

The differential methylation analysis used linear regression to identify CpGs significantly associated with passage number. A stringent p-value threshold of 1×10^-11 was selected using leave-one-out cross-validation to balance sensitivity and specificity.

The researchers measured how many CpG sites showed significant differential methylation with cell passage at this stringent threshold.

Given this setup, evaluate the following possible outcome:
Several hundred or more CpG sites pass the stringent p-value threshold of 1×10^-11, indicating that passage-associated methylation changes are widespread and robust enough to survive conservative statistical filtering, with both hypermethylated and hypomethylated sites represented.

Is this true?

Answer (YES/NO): YES